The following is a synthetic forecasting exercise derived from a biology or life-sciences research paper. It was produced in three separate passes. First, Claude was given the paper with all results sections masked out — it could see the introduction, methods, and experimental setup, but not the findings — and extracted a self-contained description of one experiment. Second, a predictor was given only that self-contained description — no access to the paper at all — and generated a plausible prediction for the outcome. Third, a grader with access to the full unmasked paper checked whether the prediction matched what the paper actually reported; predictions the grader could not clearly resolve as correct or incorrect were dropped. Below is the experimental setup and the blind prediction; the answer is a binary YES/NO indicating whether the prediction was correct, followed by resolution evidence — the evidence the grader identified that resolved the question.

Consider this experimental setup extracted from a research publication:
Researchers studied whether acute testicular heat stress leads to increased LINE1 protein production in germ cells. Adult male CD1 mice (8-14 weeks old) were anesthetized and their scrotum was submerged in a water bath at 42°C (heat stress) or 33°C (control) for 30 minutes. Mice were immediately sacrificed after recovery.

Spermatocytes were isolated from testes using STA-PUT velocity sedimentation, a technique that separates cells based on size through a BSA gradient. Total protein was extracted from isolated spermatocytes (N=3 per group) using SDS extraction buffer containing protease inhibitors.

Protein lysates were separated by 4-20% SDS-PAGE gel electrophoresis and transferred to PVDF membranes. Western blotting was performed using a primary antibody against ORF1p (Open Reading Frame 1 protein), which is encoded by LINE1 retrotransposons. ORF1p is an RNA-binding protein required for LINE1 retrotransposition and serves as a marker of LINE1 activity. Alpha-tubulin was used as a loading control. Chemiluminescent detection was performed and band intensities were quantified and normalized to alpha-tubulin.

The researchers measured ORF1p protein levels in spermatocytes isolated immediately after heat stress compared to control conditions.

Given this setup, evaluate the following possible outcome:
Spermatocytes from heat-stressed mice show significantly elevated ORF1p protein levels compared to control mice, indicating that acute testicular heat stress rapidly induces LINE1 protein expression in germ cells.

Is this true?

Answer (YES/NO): YES